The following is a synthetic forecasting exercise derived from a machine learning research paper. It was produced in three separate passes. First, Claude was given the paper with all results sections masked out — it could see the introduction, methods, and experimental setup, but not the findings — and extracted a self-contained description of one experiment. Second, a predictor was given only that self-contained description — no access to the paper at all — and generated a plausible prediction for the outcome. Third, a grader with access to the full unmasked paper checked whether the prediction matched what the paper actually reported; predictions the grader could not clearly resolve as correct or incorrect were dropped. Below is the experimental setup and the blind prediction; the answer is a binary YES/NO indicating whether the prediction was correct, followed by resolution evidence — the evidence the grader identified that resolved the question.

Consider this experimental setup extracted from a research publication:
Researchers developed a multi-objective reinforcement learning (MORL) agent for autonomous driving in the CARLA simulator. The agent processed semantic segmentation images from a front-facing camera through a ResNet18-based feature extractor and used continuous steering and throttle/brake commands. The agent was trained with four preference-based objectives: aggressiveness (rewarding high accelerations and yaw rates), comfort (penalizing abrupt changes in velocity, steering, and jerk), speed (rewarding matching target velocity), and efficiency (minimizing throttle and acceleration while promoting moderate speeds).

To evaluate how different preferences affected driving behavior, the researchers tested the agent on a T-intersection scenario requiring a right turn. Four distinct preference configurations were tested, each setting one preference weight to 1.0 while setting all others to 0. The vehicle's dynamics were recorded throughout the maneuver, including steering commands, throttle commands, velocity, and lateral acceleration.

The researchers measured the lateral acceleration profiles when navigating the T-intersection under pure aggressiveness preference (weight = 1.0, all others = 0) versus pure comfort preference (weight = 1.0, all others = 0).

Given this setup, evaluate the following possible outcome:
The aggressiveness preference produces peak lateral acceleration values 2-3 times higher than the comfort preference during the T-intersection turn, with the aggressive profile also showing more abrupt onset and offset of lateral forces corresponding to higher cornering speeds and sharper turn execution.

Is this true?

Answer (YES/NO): NO